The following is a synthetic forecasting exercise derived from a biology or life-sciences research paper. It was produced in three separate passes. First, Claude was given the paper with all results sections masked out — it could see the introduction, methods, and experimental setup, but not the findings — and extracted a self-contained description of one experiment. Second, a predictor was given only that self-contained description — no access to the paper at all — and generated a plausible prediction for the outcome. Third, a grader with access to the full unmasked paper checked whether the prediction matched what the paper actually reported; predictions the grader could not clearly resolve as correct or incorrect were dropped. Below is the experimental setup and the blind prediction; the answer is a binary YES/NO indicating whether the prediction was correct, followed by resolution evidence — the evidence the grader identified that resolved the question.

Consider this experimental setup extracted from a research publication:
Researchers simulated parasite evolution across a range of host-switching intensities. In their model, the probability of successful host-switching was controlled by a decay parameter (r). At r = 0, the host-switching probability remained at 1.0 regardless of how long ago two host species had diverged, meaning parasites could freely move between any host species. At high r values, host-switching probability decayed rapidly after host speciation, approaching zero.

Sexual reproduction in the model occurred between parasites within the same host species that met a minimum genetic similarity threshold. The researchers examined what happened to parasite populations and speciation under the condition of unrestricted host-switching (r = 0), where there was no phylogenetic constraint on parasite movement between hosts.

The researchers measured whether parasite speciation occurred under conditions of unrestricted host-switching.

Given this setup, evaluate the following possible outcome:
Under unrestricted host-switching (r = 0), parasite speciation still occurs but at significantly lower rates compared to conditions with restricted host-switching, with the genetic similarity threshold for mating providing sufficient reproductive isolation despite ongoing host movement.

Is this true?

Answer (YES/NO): NO